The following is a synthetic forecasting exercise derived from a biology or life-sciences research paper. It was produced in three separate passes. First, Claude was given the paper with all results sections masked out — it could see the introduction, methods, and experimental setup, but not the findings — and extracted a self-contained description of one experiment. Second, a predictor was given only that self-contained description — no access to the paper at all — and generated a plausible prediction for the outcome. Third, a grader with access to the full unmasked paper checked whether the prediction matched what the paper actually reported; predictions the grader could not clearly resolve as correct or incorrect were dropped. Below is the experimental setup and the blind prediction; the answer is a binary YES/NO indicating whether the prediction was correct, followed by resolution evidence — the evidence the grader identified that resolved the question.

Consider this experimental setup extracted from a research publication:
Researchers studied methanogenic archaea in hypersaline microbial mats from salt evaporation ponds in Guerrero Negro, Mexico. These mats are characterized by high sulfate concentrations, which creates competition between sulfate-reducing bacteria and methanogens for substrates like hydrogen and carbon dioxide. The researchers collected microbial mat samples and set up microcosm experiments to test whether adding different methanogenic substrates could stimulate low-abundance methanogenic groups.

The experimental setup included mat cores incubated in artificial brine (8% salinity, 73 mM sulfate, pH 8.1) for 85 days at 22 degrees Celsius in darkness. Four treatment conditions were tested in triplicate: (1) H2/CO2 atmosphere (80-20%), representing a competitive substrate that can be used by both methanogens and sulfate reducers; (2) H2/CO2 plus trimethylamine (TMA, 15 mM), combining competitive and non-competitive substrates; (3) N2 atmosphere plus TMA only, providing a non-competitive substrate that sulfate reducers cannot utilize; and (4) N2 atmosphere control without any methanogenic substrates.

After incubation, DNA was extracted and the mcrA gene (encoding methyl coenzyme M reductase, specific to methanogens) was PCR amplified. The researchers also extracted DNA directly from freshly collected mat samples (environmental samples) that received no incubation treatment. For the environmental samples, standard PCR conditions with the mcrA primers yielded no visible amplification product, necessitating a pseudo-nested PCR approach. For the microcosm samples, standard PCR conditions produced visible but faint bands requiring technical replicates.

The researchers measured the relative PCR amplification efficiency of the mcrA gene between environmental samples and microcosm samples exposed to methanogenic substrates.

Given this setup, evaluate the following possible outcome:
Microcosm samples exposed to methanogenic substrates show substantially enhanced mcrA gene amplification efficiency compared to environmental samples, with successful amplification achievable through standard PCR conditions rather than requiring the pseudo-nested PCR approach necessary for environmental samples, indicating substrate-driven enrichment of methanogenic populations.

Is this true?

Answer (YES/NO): YES